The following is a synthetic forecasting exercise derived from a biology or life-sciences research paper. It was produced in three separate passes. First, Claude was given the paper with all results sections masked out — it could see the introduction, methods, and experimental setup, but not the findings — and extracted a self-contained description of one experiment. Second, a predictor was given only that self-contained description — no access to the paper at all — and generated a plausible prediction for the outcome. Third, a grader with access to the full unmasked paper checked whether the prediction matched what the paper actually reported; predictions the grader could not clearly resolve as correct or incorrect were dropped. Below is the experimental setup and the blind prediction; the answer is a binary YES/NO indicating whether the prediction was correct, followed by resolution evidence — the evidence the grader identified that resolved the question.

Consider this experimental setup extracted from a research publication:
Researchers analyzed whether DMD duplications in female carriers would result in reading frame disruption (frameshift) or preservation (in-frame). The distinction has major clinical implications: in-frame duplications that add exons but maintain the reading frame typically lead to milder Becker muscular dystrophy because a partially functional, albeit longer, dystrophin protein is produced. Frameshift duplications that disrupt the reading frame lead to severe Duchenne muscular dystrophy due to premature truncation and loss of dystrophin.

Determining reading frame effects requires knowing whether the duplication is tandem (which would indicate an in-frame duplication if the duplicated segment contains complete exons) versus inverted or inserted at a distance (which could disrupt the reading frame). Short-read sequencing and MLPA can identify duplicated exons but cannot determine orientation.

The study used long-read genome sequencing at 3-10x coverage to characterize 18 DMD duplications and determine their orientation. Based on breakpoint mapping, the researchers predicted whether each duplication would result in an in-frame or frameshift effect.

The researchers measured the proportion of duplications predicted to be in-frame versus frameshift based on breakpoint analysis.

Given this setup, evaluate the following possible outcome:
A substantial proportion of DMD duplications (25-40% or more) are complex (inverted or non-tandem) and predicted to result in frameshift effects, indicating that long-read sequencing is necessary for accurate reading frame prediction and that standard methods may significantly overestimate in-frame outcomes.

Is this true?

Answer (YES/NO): NO